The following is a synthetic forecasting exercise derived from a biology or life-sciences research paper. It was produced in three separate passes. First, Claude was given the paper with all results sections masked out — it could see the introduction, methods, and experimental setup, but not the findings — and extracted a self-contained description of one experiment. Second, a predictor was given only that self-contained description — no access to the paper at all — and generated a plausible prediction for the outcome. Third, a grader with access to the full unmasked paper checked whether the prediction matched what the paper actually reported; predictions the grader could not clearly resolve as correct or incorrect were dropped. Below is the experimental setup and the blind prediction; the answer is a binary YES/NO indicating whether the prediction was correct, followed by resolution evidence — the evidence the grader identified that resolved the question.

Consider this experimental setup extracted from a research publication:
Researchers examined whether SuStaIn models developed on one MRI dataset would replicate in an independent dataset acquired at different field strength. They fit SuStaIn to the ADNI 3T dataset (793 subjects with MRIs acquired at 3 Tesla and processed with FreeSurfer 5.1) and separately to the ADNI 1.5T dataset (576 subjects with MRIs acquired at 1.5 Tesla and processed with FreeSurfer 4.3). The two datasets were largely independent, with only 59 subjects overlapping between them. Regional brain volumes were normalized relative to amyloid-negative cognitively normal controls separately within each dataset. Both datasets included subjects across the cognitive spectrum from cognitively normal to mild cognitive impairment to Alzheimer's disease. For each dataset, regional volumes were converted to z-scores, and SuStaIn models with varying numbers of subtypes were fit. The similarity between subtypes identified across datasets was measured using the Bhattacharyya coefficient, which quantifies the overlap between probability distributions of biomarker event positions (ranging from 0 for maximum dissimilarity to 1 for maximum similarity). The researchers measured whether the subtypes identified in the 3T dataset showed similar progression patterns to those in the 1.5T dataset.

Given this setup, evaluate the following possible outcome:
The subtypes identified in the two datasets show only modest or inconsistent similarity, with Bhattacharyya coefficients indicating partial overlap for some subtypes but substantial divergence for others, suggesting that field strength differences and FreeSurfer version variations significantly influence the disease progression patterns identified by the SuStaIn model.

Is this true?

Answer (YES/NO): NO